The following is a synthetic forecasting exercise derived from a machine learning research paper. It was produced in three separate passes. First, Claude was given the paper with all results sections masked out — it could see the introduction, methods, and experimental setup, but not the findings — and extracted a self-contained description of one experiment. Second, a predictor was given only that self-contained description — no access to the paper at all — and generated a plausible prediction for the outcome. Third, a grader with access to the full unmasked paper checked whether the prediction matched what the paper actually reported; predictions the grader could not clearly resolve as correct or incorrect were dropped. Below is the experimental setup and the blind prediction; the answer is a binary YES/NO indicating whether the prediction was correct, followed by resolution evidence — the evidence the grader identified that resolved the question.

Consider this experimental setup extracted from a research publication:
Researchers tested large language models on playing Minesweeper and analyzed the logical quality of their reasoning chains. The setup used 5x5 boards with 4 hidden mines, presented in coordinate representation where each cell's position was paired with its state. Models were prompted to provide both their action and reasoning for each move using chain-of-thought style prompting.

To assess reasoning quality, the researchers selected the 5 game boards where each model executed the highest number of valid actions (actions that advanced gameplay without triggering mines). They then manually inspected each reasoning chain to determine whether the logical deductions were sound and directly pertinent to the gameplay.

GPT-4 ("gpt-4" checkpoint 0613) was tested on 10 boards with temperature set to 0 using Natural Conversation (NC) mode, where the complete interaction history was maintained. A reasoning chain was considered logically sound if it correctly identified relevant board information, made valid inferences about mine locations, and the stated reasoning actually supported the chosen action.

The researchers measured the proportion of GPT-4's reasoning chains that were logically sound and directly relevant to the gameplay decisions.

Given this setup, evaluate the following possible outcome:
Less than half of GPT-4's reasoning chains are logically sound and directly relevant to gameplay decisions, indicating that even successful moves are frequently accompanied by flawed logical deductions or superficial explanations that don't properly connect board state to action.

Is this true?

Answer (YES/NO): YES